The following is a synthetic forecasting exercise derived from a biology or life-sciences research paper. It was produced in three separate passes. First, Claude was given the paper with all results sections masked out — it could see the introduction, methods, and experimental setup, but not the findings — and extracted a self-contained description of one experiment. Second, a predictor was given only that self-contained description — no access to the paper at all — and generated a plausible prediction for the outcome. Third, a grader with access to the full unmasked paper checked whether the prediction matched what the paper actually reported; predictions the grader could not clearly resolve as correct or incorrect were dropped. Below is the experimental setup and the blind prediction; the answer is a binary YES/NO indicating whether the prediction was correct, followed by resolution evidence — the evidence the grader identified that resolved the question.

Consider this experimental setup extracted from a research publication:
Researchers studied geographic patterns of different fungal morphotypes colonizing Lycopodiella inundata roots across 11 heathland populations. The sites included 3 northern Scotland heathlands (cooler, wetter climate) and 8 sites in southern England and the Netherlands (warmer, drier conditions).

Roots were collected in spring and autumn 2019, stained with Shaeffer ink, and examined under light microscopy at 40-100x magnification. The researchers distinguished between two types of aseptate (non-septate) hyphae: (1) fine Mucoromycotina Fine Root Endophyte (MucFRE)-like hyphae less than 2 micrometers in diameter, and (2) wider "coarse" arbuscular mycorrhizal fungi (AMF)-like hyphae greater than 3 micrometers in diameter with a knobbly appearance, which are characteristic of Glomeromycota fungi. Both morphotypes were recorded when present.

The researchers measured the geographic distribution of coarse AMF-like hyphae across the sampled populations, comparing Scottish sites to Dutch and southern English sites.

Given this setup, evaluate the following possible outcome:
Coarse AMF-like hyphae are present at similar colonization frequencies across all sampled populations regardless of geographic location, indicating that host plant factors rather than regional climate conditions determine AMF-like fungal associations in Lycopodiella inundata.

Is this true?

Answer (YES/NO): NO